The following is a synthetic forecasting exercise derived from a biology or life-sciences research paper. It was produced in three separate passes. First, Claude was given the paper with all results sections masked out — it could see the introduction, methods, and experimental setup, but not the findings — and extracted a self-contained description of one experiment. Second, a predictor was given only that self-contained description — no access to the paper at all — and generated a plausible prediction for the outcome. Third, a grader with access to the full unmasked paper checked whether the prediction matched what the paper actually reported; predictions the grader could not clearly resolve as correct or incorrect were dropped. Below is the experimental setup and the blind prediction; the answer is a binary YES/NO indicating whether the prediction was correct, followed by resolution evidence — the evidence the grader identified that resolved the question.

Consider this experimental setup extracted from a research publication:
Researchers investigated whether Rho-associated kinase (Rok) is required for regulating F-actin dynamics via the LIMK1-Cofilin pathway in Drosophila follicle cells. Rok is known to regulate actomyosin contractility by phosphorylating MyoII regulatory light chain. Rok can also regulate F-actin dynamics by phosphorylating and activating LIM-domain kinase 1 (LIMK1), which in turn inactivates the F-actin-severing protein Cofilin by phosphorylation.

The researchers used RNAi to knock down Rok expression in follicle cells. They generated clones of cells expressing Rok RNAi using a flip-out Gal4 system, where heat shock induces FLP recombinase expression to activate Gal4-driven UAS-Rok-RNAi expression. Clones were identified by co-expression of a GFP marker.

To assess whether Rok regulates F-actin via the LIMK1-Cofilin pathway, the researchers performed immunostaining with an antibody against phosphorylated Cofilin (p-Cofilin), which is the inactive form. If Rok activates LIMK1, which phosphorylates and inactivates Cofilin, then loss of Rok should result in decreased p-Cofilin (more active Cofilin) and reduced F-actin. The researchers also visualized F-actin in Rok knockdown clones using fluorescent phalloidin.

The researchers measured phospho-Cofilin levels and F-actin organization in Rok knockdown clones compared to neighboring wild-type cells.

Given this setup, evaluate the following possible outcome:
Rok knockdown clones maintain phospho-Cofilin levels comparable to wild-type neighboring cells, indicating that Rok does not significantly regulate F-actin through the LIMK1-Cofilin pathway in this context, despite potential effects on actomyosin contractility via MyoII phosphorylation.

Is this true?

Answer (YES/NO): YES